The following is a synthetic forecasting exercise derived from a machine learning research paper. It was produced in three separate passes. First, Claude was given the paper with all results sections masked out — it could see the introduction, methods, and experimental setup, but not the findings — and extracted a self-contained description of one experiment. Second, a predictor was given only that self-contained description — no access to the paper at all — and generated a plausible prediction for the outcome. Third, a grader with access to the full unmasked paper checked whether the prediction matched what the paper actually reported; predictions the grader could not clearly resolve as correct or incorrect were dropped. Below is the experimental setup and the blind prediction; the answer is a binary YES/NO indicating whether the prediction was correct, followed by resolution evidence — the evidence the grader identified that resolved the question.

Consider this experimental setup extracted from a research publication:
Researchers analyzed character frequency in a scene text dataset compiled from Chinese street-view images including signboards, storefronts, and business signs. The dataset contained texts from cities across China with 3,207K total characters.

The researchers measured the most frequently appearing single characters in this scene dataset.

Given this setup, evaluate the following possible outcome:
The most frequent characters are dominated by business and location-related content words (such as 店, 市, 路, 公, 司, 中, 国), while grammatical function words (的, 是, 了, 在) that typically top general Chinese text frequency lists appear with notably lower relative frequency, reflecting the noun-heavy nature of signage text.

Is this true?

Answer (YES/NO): NO